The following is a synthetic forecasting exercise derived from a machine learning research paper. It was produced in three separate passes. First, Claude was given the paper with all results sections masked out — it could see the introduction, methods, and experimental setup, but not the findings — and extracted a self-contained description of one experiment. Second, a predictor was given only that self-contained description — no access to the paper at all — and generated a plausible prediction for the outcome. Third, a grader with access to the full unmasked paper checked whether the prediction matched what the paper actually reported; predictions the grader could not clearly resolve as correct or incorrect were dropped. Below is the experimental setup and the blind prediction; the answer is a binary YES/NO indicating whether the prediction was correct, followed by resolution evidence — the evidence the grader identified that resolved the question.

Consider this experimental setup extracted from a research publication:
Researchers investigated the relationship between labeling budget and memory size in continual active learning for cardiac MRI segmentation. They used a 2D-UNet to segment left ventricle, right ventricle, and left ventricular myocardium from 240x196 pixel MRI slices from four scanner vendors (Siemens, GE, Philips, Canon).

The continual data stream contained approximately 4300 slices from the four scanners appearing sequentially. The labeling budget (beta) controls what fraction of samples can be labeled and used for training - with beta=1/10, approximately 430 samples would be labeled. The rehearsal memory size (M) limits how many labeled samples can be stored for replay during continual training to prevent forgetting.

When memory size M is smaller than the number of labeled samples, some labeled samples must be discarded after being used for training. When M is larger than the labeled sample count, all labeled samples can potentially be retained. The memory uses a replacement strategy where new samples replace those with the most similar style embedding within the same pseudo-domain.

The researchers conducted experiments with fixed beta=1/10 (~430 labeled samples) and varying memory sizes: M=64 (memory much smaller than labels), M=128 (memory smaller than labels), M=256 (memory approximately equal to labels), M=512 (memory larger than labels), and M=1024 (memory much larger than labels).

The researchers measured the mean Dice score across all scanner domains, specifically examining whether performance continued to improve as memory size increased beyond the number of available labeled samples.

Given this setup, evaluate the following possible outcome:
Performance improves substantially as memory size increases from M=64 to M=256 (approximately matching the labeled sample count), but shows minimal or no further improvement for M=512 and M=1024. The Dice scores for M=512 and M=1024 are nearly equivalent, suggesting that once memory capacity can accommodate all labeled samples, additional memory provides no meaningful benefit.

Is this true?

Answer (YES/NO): NO